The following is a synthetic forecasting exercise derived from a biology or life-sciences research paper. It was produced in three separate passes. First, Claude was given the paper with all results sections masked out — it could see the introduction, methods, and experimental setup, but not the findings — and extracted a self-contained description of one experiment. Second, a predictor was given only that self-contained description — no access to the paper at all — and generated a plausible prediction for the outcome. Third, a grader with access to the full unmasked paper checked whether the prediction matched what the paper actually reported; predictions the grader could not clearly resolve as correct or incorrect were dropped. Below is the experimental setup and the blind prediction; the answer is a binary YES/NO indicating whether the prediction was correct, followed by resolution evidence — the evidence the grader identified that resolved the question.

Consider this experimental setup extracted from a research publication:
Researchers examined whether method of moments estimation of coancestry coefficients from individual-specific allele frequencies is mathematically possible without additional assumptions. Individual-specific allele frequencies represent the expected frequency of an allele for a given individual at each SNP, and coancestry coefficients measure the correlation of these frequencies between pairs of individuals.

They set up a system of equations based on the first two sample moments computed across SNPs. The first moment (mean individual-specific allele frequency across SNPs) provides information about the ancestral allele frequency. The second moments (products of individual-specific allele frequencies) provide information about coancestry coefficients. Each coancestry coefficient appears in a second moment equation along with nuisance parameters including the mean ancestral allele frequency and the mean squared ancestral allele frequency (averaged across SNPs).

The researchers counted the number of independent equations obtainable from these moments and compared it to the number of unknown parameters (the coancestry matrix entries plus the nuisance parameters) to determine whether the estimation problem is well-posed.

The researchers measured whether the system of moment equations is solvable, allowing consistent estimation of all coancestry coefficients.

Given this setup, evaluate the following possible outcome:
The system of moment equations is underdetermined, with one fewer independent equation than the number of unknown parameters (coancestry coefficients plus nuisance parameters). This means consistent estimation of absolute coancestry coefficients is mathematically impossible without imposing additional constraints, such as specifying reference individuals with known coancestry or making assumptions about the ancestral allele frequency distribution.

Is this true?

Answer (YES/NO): YES